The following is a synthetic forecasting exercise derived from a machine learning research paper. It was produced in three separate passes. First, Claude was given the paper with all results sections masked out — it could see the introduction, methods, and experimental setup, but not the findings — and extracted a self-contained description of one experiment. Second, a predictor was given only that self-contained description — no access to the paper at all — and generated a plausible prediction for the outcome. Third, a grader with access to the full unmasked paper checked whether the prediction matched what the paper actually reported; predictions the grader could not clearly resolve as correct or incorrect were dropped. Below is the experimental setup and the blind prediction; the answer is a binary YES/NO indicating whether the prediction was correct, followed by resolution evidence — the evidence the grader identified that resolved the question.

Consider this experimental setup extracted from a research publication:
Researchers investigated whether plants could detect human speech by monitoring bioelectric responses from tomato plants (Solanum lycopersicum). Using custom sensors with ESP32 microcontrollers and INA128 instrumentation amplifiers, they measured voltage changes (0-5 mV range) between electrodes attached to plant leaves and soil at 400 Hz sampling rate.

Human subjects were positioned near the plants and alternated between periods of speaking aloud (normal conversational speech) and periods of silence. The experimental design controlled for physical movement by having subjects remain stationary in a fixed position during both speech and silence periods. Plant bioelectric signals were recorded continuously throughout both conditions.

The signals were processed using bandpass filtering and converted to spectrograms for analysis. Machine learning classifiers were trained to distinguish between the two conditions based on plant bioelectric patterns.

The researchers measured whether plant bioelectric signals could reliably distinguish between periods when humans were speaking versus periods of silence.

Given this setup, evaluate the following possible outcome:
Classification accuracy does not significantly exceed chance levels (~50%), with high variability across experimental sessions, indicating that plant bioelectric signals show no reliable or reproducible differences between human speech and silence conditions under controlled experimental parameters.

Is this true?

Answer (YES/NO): NO